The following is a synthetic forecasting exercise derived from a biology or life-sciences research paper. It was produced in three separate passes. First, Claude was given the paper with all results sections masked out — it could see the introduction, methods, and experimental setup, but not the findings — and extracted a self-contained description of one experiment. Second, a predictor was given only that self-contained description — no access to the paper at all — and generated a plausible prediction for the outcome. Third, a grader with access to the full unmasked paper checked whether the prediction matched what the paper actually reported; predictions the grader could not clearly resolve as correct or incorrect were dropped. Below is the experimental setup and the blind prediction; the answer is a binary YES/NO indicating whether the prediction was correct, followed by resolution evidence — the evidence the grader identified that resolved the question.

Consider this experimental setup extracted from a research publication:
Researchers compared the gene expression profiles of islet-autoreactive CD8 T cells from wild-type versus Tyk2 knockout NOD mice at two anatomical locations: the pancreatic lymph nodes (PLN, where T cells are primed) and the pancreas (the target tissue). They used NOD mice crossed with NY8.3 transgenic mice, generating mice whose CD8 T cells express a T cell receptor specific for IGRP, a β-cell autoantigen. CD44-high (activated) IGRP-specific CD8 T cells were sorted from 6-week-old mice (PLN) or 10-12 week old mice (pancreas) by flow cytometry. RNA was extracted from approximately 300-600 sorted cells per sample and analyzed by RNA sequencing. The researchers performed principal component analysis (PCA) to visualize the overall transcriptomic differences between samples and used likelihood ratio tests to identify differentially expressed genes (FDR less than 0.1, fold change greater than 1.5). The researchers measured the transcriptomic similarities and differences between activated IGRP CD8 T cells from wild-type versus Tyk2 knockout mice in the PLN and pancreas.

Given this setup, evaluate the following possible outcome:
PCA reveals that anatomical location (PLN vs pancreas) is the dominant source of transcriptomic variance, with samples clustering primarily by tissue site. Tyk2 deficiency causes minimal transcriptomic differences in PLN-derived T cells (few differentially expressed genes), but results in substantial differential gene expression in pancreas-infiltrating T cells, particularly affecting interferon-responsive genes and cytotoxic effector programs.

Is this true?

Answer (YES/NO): YES